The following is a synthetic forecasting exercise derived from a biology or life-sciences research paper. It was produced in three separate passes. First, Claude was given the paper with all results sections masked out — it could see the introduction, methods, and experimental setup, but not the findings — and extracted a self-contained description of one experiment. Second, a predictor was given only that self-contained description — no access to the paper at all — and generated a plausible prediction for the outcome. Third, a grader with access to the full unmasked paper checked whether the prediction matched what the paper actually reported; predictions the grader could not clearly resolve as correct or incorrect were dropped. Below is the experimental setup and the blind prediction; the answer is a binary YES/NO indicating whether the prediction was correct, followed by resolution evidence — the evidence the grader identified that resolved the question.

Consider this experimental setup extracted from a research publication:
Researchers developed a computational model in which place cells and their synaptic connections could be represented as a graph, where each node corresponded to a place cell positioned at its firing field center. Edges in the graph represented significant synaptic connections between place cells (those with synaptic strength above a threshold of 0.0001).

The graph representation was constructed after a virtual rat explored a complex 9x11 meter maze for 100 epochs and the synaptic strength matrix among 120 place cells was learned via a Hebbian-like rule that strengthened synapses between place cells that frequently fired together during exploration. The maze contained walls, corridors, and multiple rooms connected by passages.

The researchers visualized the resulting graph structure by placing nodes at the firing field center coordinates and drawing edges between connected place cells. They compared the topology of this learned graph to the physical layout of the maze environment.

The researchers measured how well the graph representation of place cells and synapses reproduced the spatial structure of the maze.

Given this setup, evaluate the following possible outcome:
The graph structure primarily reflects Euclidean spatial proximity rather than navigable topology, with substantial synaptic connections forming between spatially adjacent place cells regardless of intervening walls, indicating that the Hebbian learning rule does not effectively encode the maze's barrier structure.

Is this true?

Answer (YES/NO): NO